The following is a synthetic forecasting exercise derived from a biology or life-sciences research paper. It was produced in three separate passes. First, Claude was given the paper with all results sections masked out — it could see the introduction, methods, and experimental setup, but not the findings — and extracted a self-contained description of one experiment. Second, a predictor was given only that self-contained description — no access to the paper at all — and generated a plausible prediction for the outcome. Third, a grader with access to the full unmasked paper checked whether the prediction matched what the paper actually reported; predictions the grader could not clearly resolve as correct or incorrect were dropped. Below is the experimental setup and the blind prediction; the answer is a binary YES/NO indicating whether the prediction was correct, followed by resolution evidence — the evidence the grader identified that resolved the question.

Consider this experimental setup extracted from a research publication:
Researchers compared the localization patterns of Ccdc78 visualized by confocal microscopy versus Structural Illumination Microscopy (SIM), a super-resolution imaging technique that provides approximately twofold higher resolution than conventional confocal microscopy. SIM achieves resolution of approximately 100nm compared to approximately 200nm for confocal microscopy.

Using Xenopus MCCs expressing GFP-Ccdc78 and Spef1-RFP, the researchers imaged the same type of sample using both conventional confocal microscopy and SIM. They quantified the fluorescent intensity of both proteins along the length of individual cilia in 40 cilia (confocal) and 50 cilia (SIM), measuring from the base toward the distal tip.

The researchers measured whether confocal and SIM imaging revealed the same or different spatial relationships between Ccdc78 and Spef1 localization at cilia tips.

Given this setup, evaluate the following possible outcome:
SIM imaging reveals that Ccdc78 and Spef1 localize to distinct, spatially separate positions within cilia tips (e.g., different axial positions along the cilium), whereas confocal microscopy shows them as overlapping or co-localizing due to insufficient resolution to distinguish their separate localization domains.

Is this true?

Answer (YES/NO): NO